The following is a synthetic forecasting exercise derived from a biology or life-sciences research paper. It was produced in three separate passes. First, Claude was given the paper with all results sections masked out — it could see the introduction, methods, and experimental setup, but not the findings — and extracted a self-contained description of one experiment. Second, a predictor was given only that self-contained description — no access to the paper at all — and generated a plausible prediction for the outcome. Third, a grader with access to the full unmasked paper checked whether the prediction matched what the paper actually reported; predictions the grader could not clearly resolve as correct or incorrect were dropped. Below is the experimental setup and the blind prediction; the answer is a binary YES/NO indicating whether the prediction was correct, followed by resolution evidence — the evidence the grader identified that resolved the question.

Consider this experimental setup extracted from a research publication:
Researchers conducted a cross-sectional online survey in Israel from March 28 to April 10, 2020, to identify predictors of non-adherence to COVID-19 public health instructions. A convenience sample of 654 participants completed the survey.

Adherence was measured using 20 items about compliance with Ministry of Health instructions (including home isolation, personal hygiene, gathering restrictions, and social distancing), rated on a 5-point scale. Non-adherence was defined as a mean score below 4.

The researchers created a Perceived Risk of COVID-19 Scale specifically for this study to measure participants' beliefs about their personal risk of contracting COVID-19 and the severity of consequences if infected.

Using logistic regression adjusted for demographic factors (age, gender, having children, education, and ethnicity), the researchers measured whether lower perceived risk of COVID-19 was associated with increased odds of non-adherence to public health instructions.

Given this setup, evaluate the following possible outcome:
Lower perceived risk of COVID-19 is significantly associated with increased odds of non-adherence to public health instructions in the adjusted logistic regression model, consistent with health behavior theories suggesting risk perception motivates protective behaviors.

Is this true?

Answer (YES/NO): YES